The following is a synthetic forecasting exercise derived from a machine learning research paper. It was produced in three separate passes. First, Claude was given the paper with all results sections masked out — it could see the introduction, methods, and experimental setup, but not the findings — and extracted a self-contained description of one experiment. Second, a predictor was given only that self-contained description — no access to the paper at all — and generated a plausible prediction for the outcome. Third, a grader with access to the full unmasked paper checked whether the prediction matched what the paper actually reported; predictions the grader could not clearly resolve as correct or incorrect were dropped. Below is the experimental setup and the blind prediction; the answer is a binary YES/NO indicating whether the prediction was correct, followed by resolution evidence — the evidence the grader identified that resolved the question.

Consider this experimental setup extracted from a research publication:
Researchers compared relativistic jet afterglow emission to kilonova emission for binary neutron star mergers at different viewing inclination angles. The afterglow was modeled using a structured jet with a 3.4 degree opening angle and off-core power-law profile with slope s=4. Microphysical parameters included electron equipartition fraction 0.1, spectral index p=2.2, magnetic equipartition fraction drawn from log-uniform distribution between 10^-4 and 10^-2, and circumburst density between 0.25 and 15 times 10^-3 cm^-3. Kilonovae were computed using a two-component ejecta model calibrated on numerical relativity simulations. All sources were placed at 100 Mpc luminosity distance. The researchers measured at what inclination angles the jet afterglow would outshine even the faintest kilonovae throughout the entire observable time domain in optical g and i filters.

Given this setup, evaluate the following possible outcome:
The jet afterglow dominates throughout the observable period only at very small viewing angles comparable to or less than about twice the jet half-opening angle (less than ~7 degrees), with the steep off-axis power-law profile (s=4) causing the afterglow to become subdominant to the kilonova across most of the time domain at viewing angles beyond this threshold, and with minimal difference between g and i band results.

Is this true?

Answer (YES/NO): NO